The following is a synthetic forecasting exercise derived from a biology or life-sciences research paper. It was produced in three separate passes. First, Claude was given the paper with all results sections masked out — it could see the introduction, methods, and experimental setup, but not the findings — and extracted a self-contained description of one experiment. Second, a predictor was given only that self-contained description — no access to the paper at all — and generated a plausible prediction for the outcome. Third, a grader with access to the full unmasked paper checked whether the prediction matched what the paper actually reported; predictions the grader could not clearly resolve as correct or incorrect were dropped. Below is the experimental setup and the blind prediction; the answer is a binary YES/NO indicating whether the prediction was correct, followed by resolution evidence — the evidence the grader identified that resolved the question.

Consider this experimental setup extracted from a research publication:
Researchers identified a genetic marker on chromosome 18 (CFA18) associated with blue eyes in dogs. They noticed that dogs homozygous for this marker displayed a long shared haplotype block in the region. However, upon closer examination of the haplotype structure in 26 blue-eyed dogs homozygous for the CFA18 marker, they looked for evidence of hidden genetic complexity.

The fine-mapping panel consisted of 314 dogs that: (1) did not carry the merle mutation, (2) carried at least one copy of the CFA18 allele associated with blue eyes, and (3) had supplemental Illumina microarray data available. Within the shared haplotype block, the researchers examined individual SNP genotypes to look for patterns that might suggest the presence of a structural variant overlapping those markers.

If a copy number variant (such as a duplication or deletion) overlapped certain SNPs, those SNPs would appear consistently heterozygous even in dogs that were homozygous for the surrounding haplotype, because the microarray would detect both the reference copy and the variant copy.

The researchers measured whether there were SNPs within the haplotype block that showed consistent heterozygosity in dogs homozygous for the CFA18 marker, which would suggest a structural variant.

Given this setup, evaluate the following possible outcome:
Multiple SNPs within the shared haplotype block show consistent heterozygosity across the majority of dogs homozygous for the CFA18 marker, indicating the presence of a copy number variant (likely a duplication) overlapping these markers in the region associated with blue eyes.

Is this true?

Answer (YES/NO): YES